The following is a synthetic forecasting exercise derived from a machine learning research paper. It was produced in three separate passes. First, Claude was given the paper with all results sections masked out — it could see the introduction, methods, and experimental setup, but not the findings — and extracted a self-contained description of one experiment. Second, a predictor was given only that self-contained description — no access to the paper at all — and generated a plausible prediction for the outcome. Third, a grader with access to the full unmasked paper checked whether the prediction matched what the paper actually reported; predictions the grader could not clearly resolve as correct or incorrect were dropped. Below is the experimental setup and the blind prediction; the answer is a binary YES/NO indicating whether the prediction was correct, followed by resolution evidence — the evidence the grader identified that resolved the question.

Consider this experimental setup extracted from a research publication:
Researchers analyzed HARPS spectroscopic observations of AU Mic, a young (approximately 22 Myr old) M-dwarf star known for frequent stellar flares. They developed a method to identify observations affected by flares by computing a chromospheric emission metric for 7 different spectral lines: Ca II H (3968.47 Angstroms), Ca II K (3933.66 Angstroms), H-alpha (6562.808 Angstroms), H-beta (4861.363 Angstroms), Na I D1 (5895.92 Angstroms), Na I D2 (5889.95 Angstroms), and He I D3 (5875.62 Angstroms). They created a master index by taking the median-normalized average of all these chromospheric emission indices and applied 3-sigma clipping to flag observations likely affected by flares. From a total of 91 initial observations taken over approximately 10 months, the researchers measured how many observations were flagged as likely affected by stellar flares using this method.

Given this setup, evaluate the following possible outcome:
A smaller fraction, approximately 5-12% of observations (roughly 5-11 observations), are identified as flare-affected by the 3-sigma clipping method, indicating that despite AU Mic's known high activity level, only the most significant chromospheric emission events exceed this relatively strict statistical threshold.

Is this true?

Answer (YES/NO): YES